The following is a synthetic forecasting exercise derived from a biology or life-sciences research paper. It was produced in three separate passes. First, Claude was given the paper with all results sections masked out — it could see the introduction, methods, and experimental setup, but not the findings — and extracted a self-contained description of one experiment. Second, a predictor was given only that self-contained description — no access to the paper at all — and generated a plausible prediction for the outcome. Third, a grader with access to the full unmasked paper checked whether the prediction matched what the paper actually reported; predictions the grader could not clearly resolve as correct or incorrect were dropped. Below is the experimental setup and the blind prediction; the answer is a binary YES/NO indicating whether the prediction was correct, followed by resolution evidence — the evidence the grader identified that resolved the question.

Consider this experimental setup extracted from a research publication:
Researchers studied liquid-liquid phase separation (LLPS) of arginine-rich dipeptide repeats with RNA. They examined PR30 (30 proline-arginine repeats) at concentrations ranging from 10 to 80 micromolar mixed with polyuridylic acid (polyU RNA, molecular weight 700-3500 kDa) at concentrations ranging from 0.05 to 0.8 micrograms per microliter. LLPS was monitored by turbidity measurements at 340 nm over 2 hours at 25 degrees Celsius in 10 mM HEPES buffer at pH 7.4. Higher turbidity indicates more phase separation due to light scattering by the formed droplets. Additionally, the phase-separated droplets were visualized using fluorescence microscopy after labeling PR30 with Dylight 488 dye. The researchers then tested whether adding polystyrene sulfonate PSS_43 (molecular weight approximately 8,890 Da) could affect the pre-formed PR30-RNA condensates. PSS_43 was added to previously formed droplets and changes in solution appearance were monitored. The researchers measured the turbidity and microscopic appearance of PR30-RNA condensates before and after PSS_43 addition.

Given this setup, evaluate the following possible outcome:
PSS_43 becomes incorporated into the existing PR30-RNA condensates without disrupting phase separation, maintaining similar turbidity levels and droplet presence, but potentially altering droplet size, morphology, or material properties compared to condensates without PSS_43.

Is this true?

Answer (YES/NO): NO